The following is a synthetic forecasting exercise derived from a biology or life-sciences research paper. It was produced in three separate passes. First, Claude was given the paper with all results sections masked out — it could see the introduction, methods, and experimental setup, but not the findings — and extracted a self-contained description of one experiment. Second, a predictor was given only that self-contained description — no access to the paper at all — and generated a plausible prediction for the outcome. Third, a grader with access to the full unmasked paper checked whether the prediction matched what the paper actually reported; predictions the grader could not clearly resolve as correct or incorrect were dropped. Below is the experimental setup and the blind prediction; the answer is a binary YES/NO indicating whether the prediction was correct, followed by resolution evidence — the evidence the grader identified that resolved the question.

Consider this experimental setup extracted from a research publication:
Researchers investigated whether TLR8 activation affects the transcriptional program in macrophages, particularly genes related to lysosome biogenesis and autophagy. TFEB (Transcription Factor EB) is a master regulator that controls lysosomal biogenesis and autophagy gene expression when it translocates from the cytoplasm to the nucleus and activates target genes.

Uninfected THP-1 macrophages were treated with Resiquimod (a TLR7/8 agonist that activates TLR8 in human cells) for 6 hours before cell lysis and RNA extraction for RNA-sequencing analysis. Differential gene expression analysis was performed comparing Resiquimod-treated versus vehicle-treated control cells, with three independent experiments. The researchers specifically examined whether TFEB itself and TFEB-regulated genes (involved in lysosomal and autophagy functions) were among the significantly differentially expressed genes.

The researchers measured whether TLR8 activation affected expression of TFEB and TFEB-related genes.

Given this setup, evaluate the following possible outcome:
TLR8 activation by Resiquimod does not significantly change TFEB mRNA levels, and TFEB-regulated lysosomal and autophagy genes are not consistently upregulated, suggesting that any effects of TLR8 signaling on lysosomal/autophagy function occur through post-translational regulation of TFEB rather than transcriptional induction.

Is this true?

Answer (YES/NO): NO